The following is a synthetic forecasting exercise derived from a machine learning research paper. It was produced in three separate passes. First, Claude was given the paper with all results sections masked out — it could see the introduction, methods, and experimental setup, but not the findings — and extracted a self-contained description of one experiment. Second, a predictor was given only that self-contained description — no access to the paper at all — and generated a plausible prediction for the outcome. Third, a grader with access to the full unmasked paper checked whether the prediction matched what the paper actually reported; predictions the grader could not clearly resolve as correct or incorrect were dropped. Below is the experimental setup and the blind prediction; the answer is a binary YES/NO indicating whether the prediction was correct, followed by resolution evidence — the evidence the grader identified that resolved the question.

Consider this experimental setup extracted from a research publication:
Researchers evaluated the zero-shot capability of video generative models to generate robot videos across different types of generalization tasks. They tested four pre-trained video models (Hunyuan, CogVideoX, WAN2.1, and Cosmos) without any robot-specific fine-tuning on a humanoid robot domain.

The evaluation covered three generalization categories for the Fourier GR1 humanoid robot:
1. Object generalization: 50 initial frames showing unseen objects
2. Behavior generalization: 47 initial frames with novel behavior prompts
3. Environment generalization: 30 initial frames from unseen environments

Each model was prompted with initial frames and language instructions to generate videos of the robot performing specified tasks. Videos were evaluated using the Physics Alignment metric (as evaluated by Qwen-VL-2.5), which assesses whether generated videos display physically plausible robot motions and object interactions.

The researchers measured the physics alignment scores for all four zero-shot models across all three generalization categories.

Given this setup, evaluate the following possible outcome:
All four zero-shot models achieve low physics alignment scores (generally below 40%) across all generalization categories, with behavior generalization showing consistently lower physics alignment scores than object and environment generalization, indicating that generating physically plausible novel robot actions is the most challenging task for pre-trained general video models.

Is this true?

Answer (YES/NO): NO